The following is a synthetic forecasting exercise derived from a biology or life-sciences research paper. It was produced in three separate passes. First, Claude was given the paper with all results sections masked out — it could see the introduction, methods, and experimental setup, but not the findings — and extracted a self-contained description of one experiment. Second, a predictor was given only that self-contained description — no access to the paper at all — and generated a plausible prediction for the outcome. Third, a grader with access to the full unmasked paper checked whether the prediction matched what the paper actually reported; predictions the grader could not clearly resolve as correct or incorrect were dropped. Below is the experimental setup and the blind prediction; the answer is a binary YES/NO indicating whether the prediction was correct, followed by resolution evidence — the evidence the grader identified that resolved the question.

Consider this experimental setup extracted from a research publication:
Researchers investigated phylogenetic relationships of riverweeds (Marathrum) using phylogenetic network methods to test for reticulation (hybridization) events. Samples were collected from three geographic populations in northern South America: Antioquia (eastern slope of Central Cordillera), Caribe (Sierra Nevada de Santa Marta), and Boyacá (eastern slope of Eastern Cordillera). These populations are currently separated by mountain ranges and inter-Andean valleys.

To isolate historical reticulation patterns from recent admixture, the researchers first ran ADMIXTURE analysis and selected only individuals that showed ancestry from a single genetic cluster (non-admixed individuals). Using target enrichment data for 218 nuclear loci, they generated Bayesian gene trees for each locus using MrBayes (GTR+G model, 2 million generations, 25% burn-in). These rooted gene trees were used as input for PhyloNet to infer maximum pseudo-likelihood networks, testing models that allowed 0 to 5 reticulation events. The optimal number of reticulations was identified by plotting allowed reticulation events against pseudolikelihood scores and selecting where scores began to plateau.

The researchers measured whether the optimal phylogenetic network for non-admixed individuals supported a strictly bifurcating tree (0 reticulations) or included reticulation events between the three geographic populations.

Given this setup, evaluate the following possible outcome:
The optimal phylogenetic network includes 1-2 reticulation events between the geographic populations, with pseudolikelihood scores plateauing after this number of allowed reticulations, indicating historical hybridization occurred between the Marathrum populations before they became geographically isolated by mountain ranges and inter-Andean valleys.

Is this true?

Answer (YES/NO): NO